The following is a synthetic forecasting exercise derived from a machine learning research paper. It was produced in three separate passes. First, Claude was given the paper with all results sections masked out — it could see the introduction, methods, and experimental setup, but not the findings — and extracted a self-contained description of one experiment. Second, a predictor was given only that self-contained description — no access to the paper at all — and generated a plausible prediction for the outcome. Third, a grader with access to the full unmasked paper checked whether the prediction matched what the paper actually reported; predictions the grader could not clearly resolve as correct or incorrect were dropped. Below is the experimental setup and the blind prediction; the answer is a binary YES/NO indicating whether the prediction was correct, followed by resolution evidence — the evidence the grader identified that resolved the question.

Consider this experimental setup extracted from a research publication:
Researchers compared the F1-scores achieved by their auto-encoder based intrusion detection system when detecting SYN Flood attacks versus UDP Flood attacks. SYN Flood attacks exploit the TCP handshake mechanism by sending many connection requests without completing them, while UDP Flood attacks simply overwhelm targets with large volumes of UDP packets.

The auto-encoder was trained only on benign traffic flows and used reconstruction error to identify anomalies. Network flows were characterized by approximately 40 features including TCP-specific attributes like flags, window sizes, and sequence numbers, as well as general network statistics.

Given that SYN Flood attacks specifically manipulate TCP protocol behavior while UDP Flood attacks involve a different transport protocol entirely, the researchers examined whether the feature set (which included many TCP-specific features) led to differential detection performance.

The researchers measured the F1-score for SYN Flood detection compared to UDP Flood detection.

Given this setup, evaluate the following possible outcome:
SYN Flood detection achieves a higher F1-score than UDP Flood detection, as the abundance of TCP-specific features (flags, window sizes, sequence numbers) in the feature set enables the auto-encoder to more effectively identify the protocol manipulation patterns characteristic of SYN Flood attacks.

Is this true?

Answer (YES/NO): YES